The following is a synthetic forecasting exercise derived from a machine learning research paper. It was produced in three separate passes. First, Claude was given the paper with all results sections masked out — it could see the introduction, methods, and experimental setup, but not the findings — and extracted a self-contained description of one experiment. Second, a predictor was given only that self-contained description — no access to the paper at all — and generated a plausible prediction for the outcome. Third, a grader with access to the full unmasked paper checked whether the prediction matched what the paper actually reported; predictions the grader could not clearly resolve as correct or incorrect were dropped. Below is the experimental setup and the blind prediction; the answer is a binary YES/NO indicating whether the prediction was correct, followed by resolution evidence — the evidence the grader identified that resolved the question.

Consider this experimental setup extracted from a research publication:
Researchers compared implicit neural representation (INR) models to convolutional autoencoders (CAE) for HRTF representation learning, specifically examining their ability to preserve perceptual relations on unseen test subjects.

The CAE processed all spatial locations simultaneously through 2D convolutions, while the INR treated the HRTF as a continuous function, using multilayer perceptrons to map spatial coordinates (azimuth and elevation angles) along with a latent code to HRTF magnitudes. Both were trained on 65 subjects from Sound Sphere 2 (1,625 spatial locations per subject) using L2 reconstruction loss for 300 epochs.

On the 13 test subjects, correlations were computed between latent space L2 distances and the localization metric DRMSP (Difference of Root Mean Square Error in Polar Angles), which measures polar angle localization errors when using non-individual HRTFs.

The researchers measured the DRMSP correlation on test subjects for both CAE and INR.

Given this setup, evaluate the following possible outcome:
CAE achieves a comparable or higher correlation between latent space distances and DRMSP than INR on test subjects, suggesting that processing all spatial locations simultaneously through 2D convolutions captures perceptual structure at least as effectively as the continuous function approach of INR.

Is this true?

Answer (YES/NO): NO